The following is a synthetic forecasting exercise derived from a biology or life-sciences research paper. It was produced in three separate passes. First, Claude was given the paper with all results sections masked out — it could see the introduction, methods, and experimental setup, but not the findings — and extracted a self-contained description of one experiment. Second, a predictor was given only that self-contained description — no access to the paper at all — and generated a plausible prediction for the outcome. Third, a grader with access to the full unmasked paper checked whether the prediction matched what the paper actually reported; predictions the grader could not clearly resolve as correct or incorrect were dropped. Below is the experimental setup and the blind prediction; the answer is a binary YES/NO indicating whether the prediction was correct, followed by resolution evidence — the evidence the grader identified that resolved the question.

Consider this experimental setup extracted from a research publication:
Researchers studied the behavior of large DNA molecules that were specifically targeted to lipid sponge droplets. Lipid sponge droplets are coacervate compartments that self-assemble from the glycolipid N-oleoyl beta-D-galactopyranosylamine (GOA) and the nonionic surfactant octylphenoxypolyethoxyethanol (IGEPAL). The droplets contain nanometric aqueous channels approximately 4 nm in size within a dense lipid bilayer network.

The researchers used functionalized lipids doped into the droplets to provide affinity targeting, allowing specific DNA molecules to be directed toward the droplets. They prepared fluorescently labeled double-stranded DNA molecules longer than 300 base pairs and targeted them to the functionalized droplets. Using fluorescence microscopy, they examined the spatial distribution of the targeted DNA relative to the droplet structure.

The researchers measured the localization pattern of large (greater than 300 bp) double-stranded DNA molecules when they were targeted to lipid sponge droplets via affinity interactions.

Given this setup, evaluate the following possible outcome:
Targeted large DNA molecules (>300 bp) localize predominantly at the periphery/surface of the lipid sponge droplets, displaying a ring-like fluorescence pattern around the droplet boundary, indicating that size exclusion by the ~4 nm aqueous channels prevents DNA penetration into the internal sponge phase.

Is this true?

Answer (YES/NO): YES